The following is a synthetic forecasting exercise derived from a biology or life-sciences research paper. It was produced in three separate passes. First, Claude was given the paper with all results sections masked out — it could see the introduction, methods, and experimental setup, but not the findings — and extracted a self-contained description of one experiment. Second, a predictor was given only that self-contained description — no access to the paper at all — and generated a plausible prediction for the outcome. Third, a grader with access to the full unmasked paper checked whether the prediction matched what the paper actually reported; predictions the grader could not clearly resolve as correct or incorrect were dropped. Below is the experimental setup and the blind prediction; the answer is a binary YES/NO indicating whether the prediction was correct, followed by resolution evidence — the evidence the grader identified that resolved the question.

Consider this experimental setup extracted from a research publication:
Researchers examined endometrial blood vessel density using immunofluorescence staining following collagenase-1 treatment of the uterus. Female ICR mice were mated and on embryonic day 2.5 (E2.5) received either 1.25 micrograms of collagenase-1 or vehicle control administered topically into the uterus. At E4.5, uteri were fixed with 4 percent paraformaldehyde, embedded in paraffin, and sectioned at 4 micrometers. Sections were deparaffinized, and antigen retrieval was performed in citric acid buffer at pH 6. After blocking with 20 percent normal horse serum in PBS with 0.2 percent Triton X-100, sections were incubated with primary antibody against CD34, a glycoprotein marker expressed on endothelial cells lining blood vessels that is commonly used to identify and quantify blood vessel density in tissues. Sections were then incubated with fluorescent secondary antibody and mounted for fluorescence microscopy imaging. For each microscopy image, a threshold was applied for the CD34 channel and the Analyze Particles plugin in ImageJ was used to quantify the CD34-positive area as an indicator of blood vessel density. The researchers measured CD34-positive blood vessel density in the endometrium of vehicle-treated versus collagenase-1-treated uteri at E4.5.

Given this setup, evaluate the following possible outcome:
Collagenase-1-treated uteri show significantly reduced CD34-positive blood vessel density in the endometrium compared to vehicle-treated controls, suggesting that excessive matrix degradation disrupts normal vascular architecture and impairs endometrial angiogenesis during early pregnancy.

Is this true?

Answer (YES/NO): NO